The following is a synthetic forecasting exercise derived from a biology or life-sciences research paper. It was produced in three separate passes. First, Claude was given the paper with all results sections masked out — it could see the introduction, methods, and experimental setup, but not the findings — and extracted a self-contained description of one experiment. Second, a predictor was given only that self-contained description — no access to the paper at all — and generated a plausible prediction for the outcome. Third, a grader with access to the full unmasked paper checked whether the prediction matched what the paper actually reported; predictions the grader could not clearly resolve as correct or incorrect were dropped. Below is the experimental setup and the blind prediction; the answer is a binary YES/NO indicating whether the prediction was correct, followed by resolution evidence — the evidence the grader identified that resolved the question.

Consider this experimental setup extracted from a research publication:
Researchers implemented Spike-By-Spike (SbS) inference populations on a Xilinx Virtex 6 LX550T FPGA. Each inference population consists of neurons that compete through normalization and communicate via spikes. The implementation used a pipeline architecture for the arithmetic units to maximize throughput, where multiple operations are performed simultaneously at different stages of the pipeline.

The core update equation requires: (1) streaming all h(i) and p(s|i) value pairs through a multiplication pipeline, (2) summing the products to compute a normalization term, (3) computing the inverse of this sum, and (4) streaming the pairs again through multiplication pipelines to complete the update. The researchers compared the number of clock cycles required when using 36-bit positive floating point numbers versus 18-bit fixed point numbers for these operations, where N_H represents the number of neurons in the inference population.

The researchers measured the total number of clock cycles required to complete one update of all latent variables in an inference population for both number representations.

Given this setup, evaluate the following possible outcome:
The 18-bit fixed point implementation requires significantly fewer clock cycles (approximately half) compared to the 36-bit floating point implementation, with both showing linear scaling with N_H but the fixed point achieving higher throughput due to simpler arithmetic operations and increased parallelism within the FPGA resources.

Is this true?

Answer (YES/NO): NO